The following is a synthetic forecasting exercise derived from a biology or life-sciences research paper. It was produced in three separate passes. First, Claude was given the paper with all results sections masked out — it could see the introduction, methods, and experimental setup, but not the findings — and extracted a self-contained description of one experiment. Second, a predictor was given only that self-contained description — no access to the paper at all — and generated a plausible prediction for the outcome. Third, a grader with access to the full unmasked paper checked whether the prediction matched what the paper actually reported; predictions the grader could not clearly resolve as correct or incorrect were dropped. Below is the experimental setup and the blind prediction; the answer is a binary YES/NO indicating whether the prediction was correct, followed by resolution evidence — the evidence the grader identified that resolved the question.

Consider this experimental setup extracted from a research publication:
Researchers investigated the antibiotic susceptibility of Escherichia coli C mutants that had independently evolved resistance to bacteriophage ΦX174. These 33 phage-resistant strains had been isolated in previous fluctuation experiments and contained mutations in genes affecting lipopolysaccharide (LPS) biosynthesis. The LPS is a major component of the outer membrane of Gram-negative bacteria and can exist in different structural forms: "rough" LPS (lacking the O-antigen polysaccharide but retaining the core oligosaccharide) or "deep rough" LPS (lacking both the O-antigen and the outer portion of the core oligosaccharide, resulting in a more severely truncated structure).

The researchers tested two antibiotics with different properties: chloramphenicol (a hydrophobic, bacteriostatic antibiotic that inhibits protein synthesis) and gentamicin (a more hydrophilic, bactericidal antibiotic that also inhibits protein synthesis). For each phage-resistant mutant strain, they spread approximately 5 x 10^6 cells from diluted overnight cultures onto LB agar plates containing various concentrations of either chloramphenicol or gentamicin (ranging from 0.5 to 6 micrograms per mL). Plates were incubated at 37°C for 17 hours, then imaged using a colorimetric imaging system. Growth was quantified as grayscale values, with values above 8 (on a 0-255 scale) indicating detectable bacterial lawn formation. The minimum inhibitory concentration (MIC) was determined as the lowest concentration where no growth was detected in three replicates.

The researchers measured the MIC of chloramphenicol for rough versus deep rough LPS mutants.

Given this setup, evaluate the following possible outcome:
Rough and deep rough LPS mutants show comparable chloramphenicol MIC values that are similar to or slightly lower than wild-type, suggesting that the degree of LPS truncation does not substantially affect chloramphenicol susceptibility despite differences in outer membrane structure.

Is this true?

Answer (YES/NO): NO